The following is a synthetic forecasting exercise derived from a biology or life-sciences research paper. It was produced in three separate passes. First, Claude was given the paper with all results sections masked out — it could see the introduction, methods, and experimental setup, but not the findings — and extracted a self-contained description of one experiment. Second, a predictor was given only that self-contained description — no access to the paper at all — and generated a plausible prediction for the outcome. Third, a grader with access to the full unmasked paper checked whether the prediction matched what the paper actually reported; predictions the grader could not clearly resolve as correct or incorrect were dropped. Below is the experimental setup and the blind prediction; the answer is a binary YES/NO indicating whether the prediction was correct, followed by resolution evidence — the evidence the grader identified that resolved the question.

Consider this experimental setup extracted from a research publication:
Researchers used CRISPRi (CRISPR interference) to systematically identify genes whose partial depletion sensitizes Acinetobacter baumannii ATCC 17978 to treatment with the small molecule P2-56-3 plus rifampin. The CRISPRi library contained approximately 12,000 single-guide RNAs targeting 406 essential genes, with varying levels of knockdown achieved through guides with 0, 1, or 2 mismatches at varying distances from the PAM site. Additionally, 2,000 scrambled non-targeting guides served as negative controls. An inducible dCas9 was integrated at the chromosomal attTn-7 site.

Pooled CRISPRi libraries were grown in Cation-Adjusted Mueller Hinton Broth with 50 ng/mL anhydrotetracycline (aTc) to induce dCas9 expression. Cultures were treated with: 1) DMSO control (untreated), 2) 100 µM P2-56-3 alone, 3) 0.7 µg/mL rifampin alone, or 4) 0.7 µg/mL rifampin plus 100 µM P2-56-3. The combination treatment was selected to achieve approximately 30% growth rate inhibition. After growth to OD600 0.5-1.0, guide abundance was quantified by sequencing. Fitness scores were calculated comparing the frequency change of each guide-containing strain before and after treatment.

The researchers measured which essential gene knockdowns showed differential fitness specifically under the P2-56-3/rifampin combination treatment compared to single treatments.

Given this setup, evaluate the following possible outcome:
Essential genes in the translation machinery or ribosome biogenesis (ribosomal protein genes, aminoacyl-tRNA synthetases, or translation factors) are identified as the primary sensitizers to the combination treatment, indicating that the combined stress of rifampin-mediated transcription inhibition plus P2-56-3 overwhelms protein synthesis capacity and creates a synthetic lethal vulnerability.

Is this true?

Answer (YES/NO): NO